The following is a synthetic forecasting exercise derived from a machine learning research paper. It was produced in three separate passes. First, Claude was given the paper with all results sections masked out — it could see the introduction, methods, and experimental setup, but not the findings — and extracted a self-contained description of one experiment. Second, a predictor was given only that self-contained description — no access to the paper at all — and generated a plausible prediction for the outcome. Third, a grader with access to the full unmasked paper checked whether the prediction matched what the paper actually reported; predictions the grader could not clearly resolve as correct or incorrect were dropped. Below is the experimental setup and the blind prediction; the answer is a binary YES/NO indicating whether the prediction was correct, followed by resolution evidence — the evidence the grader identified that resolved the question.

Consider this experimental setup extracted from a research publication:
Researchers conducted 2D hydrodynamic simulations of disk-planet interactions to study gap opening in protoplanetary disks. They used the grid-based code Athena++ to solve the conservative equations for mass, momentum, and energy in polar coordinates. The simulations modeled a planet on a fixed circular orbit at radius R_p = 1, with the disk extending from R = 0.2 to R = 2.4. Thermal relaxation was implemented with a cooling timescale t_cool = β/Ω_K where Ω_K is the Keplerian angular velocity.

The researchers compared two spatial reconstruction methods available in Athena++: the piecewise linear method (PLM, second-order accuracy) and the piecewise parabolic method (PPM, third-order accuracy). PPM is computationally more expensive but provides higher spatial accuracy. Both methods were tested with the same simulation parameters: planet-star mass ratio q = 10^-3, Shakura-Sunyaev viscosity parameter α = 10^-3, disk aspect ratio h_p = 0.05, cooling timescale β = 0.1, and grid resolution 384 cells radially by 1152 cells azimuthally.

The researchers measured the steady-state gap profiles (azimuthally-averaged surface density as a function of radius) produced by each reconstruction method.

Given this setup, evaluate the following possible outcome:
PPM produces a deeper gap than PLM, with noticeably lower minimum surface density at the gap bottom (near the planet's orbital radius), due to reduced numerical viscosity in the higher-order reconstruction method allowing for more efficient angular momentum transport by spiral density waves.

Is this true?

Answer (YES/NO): NO